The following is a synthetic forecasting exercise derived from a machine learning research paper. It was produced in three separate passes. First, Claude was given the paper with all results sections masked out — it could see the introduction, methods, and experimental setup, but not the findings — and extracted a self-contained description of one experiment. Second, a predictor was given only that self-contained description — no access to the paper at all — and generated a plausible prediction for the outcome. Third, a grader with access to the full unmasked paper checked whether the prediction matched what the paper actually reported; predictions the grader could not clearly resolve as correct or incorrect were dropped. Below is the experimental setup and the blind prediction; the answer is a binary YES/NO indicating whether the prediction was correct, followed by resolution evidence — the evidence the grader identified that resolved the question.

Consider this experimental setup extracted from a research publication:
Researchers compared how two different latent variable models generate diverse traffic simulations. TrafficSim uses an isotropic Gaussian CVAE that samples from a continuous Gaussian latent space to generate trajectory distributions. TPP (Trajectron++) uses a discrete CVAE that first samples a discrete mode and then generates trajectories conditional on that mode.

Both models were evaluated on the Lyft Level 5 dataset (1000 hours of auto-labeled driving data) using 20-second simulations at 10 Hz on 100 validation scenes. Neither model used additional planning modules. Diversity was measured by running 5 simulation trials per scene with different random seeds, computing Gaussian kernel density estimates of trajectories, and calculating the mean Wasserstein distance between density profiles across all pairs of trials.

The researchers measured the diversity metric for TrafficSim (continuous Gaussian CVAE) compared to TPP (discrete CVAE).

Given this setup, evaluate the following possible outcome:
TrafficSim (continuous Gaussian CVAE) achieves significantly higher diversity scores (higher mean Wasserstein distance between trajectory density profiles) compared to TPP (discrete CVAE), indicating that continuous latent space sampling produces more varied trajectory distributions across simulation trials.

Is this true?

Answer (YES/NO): YES